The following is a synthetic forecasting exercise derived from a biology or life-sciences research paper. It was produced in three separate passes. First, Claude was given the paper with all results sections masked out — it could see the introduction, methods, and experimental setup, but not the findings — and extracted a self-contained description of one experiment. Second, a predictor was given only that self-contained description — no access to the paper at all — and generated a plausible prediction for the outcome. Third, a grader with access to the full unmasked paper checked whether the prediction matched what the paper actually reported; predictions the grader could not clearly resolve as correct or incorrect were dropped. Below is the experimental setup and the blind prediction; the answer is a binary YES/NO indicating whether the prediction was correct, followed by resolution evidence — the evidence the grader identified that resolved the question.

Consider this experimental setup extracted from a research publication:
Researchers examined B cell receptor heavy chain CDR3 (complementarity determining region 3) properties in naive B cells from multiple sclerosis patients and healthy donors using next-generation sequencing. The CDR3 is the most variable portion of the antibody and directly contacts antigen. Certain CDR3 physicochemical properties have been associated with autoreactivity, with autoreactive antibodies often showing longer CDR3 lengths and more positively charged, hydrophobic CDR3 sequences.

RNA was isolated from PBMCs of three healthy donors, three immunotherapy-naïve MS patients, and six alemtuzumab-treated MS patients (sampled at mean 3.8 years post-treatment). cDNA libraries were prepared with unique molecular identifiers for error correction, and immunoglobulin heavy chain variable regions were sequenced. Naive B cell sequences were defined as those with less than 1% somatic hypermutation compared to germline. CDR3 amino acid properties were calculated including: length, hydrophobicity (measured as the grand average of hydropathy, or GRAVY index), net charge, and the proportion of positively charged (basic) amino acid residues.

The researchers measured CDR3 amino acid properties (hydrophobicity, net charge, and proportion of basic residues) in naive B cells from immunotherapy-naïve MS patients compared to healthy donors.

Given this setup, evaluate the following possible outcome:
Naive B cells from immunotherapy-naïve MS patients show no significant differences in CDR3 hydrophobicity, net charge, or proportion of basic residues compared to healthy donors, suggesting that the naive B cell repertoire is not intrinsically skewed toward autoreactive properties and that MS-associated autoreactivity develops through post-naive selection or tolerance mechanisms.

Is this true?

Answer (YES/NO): YES